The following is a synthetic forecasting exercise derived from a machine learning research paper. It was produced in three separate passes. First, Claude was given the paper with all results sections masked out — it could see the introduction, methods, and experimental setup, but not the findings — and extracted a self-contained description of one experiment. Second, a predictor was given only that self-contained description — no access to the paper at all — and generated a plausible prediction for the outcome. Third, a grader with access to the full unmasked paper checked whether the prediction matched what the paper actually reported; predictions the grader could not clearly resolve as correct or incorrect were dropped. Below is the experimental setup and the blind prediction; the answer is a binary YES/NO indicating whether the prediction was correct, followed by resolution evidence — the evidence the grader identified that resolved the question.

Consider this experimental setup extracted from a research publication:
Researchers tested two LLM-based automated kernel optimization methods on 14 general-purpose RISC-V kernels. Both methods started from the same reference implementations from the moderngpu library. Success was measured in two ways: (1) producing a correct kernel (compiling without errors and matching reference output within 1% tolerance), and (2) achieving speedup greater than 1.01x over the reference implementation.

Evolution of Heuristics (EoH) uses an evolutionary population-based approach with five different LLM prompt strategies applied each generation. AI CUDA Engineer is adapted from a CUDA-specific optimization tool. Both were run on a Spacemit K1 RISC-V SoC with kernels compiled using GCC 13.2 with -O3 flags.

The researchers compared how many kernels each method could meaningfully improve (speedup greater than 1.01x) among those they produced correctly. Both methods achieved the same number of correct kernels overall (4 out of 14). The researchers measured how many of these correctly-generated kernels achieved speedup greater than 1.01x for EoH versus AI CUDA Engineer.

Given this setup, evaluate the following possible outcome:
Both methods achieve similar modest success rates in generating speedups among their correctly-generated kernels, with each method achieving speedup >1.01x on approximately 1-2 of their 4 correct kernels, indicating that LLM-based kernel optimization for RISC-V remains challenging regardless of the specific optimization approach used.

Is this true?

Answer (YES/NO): NO